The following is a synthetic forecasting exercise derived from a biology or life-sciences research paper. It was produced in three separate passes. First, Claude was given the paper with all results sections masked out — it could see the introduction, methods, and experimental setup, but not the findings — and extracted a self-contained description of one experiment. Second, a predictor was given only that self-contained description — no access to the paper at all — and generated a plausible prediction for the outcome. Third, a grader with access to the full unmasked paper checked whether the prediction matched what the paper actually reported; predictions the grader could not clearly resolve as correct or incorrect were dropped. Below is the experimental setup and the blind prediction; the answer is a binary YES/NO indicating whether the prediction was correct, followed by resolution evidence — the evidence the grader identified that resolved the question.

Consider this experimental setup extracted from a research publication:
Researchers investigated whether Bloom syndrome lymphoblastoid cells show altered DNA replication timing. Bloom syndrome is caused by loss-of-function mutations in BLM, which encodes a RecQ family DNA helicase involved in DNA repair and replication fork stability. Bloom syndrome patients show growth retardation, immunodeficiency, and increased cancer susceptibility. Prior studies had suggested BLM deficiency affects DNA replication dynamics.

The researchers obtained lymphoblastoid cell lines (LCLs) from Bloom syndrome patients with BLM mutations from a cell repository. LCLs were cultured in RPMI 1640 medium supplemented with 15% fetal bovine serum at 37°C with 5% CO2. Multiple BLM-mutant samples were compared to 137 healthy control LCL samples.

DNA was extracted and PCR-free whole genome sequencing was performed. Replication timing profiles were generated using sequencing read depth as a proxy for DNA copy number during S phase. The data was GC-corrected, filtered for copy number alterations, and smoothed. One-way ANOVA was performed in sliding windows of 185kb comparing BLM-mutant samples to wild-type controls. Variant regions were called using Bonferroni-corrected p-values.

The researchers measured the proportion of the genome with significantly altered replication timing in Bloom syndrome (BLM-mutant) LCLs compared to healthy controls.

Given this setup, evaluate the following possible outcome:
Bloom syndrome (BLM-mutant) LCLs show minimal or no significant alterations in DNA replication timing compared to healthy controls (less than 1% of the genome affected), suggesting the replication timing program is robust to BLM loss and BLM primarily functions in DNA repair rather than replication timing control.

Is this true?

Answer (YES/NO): NO